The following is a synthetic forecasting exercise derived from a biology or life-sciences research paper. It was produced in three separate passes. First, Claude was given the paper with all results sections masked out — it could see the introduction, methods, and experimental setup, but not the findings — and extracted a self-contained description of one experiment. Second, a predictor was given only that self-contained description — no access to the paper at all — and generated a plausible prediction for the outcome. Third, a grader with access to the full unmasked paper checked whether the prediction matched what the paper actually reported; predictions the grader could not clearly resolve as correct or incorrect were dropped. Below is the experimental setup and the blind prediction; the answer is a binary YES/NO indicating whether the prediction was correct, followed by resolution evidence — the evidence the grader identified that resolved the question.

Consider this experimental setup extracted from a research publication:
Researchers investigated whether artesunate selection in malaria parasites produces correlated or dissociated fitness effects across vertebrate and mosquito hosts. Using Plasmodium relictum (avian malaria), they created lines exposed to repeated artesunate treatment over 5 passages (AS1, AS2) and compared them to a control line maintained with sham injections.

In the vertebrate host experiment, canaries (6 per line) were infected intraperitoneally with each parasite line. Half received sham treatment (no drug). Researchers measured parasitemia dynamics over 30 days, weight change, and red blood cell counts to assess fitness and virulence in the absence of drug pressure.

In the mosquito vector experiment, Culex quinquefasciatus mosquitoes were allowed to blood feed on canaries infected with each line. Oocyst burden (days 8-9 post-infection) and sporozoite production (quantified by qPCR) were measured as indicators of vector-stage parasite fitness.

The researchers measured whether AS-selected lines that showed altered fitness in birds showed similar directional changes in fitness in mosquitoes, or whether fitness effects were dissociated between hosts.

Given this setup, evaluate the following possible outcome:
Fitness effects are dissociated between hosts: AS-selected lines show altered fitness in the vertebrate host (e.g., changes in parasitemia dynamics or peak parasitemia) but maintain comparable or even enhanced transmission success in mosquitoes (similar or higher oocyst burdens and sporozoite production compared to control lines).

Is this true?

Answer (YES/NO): NO